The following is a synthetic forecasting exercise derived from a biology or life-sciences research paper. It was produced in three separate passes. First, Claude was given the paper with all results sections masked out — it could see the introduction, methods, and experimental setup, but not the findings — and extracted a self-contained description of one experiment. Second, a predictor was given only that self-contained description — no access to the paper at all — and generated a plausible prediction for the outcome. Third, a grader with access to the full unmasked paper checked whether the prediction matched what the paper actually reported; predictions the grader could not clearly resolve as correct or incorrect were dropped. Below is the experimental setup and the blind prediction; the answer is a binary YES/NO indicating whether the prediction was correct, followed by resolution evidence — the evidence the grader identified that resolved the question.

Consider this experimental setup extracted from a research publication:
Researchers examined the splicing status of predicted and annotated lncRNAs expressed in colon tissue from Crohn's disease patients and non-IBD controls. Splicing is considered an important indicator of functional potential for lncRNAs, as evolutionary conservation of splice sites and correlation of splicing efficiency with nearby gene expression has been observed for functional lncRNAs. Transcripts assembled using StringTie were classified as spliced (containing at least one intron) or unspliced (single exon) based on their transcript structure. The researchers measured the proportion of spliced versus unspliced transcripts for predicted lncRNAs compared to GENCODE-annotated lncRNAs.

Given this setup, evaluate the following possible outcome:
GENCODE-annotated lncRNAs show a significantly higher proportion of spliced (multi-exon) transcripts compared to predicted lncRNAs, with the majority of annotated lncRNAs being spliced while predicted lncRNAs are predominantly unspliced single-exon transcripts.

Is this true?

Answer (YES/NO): NO